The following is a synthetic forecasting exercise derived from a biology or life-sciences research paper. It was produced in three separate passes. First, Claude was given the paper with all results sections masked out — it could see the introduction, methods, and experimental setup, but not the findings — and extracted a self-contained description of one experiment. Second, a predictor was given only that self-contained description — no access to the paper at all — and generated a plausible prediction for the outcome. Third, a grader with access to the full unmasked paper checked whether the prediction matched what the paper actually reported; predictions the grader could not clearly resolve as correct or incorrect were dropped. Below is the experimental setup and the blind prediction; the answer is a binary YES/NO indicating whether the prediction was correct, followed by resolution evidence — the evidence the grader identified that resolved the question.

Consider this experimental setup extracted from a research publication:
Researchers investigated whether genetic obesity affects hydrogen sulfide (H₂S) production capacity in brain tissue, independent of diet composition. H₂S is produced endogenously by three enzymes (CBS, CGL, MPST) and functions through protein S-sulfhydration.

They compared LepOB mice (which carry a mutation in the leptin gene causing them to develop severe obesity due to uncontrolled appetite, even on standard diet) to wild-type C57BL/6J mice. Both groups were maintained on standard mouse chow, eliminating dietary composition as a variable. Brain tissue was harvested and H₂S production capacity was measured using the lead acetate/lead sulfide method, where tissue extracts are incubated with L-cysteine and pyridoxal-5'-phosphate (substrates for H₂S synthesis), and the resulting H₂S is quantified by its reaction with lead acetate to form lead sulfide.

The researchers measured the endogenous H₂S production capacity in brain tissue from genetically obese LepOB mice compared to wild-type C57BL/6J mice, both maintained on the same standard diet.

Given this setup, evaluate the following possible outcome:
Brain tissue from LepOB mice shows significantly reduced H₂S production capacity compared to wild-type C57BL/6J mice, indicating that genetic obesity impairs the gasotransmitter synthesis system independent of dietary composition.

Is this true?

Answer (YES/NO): NO